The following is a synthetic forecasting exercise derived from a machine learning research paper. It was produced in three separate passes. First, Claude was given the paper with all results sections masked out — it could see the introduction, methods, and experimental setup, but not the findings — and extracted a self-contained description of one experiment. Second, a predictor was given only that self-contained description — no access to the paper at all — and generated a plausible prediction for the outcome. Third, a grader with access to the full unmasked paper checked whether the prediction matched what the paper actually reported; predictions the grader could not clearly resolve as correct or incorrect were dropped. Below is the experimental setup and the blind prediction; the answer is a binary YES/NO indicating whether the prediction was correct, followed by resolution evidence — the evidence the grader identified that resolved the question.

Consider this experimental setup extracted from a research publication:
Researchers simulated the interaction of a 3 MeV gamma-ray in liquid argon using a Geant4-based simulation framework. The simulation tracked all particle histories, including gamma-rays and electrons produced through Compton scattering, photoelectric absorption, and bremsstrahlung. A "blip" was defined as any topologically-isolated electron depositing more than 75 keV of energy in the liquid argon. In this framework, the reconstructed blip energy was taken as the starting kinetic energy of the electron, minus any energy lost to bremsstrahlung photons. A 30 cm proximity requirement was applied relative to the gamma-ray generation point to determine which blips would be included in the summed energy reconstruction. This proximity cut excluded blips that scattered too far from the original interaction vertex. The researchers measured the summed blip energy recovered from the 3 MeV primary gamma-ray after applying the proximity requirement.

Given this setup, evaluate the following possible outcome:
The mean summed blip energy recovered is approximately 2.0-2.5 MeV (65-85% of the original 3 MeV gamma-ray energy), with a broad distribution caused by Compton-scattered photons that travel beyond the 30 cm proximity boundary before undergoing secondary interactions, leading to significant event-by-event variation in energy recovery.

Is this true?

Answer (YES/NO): NO